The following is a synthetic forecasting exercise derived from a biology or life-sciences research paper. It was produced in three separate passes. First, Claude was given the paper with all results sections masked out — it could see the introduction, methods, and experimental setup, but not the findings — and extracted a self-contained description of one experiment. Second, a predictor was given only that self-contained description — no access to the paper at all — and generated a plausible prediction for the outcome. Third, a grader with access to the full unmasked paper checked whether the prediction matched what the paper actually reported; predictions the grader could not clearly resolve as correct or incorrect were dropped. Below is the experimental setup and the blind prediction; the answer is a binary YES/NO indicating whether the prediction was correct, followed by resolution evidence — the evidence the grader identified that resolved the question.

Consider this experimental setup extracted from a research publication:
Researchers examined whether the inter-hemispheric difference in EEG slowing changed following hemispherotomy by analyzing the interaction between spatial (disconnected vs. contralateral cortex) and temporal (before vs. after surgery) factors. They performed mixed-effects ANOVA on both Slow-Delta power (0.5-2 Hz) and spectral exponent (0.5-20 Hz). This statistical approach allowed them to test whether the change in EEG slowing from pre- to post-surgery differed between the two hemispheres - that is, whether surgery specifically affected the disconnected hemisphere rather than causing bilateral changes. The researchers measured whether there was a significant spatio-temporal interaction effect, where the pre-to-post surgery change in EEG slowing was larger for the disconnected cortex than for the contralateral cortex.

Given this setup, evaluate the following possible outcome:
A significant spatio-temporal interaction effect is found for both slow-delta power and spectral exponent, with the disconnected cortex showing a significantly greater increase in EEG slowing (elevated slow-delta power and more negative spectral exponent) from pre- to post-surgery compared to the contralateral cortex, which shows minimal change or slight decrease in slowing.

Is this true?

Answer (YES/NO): YES